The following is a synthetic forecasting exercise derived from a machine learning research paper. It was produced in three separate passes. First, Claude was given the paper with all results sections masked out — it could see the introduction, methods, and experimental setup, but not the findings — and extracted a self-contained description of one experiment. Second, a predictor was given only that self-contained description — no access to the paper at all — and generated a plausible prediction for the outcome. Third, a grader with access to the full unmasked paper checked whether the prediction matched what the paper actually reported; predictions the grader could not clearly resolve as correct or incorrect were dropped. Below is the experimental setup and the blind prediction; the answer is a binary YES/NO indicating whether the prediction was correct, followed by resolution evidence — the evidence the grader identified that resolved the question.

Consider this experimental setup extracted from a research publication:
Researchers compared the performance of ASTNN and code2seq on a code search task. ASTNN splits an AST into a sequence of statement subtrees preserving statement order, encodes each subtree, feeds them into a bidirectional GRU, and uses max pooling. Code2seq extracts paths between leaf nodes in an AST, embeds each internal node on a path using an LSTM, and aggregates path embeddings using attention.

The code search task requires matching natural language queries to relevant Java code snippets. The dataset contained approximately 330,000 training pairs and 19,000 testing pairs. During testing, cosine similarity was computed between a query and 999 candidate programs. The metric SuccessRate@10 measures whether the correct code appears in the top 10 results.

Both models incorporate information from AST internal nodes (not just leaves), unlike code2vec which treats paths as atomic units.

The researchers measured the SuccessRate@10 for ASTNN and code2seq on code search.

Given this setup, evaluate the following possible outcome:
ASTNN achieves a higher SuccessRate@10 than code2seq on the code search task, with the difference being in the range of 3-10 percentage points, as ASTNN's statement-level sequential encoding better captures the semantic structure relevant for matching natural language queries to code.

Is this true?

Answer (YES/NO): NO